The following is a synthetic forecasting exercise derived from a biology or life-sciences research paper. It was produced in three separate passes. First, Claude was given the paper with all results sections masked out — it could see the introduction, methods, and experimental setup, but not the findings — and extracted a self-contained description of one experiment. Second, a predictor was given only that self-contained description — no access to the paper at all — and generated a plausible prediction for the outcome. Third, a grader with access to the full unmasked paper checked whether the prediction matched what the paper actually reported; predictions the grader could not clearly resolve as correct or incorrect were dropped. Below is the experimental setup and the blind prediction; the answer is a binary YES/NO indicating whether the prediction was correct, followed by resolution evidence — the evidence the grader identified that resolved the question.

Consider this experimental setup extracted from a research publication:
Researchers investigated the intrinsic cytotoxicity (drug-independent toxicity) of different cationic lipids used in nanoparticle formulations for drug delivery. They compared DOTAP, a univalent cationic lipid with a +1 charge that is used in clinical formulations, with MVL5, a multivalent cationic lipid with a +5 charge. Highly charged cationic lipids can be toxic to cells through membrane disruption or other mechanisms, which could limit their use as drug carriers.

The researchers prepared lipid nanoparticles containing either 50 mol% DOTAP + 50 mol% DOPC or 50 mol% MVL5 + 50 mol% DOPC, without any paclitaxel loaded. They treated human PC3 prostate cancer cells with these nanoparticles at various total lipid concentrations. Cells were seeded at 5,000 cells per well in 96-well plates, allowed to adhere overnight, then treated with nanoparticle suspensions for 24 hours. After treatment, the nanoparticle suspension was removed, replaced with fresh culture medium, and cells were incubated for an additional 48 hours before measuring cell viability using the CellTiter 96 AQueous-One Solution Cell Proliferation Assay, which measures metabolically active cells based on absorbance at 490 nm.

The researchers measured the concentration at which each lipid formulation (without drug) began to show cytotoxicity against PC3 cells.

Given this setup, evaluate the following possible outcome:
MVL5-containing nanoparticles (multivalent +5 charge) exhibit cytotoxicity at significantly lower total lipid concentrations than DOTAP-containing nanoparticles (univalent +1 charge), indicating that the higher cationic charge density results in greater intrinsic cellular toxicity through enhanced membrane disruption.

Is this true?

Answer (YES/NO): NO